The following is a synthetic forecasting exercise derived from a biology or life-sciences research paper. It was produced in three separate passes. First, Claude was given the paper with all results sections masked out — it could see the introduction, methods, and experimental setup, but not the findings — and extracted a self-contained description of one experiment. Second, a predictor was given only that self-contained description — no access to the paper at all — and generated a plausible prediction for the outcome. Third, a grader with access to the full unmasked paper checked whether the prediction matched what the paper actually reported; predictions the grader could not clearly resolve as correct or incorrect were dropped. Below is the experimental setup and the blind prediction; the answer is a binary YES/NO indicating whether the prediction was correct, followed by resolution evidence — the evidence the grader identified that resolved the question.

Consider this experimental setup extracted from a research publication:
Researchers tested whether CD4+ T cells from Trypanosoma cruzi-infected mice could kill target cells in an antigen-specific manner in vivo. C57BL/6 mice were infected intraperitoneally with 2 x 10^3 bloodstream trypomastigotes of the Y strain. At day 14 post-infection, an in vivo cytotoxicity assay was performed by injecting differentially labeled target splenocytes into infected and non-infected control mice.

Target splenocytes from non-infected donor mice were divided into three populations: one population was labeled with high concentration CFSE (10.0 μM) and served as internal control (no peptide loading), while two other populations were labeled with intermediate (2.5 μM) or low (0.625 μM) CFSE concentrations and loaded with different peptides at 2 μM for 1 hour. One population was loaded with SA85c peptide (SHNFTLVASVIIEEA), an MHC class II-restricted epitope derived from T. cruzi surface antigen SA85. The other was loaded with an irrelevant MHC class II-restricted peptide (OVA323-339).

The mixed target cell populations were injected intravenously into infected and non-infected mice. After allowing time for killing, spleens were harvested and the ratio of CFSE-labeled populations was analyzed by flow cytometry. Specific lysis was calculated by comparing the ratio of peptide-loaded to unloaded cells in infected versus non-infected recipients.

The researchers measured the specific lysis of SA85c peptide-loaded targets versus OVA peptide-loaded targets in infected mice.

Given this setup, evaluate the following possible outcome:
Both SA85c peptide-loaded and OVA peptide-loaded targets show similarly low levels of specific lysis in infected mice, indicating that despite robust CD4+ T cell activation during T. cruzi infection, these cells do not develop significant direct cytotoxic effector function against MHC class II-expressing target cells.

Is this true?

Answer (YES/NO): NO